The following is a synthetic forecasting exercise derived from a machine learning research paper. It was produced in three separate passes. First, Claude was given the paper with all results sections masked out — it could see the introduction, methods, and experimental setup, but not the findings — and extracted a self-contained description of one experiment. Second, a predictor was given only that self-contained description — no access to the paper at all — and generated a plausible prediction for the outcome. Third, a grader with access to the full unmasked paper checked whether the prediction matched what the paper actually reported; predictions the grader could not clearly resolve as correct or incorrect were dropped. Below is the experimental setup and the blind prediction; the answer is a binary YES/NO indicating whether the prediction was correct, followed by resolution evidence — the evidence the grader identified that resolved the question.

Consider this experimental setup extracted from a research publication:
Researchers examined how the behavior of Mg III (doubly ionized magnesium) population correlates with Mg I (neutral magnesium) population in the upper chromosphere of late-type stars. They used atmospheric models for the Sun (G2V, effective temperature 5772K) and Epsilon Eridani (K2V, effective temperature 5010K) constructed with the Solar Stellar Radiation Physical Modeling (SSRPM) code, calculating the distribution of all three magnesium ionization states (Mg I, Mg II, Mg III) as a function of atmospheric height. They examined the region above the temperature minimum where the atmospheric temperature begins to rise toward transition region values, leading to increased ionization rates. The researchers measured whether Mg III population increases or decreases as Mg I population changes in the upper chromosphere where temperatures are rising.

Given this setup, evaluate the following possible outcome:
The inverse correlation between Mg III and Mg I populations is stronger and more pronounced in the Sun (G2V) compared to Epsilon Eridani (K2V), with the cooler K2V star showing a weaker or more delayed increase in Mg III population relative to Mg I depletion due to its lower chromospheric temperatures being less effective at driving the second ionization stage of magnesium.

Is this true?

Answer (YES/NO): NO